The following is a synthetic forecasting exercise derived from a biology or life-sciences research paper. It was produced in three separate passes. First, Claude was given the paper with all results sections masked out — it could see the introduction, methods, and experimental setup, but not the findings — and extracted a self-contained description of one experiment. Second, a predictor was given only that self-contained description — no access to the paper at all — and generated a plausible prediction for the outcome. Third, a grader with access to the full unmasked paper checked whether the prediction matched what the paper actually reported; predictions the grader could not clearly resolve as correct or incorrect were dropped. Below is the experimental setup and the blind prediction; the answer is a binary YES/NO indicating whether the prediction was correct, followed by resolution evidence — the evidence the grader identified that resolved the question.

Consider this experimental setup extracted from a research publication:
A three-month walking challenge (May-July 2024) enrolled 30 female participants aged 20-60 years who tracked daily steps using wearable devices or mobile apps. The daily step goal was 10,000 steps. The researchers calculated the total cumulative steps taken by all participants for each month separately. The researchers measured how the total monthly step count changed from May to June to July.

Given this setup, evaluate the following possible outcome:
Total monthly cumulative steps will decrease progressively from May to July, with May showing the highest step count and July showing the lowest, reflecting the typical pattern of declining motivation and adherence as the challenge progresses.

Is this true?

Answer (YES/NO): YES